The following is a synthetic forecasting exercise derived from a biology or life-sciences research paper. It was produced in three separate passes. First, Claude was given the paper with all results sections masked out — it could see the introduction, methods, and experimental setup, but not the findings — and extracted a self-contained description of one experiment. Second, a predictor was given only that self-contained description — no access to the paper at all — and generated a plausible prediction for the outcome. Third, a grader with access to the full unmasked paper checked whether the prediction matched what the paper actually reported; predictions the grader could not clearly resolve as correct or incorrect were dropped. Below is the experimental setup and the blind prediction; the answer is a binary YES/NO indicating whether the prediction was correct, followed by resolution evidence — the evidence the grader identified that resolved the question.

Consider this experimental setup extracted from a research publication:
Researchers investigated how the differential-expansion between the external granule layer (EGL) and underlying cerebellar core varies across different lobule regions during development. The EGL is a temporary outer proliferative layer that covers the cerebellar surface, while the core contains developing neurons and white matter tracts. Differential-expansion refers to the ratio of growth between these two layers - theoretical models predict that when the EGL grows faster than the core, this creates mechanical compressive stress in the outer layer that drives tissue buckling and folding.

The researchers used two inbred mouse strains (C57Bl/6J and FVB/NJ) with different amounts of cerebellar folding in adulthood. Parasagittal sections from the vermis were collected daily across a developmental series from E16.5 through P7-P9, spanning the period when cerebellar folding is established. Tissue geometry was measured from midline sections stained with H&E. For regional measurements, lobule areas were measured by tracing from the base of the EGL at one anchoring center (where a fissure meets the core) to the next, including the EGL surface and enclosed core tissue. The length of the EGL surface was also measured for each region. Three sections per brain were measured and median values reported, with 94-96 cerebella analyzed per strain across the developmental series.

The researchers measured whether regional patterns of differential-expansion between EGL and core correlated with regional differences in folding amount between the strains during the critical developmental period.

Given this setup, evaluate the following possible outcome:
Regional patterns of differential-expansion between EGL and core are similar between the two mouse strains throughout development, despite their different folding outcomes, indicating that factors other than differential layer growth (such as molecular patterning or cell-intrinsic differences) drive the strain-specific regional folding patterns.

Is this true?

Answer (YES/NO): NO